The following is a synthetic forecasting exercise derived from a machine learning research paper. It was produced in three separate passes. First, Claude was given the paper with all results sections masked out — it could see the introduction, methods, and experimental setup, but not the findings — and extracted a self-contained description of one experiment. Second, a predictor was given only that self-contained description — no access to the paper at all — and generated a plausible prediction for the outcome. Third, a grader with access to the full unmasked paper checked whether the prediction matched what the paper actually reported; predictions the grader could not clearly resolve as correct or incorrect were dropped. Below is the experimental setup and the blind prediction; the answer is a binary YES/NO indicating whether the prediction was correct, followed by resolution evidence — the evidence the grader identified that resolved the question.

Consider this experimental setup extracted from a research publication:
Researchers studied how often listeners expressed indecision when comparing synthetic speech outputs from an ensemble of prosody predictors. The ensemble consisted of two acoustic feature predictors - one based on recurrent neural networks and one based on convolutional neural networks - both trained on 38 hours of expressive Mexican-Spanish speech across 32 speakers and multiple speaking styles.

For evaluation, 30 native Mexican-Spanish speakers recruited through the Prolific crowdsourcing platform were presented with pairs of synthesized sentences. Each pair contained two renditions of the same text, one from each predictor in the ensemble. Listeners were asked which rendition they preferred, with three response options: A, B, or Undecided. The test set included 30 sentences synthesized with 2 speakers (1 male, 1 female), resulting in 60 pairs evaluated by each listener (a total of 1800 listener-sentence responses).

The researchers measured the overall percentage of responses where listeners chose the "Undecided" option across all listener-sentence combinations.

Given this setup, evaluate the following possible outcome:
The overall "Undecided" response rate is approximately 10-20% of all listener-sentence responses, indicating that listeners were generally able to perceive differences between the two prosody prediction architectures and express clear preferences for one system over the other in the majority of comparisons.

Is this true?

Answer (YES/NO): YES